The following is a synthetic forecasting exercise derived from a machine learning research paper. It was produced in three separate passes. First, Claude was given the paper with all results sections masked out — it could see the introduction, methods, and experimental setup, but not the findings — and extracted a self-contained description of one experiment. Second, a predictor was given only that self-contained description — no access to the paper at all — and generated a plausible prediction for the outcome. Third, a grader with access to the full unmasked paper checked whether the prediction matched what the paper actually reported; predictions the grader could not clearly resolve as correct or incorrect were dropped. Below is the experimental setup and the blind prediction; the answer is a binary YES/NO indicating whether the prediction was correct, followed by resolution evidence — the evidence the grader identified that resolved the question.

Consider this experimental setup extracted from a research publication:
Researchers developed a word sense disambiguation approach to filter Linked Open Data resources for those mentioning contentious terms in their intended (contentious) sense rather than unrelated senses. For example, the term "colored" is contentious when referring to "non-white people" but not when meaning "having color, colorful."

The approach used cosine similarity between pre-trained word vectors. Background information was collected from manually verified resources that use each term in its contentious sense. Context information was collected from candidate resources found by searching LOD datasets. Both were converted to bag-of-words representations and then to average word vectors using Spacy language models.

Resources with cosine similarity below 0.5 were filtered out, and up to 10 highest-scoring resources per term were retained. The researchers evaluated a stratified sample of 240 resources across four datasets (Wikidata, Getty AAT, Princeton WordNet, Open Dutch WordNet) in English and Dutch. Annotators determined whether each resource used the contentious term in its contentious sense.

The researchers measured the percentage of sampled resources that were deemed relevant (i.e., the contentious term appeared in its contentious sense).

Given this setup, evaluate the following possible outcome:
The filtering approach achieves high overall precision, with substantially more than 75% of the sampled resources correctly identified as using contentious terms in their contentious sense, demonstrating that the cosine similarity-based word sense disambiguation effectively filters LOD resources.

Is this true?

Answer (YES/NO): NO